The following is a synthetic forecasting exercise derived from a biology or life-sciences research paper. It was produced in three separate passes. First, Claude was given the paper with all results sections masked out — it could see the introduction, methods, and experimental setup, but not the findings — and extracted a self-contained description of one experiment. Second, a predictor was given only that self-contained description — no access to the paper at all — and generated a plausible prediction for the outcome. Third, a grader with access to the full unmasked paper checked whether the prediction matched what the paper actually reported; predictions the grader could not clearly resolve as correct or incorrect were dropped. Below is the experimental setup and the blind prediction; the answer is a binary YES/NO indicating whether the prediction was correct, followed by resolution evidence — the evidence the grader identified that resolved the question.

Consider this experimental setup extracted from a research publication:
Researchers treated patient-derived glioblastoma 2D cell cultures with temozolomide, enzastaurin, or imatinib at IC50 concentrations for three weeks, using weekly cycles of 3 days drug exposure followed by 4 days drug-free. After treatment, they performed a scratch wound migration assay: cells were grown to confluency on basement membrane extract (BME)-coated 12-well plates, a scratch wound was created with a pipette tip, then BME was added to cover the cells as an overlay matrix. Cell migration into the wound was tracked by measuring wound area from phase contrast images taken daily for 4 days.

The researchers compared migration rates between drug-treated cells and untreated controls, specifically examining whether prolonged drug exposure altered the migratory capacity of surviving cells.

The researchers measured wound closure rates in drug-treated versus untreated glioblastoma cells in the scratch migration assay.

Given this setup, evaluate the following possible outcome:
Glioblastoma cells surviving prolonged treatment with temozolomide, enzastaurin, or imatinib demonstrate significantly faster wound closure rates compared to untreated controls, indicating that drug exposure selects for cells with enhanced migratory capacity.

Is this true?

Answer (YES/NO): NO